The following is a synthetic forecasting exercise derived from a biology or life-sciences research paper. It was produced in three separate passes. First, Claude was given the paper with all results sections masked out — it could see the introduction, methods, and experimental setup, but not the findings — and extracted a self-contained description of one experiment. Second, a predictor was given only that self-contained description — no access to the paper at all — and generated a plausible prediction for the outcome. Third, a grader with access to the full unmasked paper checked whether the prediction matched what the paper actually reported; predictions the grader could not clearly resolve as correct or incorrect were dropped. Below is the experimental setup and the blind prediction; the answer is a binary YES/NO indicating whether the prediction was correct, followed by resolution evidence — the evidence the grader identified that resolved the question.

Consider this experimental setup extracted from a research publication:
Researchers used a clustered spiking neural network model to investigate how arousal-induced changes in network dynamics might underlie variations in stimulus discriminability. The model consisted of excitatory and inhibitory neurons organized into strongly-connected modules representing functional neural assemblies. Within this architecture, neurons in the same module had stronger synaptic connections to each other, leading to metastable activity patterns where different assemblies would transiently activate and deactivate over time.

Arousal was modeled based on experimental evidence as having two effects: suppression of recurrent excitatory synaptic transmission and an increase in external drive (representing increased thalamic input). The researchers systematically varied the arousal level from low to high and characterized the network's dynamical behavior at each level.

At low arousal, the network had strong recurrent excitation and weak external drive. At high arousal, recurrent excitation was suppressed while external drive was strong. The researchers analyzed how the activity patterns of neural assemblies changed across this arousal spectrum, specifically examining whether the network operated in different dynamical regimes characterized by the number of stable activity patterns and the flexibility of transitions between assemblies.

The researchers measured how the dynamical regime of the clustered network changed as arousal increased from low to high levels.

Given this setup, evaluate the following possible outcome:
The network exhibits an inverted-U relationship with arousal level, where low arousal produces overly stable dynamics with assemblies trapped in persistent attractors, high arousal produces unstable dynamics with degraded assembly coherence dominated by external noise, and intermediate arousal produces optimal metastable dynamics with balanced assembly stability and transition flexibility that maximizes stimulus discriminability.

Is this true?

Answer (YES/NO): NO